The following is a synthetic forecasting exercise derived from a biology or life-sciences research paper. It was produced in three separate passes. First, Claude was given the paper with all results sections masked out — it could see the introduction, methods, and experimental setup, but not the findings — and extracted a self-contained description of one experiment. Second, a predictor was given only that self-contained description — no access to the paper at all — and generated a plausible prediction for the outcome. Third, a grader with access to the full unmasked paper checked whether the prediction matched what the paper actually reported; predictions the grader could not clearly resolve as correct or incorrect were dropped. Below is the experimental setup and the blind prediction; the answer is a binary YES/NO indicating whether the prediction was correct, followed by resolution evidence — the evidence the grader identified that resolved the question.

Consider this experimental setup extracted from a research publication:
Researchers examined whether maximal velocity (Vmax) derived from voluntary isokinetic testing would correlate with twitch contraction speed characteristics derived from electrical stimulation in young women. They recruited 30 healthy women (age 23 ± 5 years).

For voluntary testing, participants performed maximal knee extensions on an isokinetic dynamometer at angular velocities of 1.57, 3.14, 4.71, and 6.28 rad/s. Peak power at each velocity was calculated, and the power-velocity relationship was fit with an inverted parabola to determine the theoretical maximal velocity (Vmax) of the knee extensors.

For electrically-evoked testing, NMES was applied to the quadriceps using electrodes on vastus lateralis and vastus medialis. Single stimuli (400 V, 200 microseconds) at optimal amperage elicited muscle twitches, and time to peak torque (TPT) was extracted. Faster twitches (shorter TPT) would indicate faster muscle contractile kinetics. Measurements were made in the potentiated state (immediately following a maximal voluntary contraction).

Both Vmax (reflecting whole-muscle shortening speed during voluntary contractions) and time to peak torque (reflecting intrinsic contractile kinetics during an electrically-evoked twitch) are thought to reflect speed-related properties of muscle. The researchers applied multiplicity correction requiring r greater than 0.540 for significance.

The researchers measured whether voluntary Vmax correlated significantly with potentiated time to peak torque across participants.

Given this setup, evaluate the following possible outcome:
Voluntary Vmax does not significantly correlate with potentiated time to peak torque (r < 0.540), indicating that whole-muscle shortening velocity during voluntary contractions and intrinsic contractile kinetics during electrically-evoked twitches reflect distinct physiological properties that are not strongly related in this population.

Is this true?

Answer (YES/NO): YES